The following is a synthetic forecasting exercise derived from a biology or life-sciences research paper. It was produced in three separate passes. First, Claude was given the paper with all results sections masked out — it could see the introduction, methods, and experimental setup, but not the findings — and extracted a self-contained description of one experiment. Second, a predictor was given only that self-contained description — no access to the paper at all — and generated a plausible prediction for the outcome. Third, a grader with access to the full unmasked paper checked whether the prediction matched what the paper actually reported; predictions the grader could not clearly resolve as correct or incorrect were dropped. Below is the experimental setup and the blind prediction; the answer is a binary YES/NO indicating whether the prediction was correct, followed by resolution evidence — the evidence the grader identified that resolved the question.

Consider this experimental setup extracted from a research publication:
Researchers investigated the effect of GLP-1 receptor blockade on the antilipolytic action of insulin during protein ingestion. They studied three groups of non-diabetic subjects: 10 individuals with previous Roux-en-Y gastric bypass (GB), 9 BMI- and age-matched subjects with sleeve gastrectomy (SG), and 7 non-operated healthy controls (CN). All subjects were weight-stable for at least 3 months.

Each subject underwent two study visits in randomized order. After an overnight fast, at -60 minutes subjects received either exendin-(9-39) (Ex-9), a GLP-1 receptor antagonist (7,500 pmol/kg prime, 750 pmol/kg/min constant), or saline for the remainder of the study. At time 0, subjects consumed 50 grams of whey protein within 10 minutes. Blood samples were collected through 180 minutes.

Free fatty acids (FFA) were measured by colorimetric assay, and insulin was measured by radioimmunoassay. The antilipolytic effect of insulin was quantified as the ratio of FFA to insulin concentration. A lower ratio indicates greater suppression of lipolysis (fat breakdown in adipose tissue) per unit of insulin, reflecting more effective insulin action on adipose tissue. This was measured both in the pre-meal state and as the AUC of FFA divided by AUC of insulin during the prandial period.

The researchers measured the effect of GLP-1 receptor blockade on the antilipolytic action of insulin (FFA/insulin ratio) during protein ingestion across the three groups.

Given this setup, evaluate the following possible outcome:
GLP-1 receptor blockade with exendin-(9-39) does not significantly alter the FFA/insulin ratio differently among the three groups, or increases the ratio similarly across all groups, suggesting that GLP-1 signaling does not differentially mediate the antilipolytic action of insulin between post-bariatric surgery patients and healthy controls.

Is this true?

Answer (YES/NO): NO